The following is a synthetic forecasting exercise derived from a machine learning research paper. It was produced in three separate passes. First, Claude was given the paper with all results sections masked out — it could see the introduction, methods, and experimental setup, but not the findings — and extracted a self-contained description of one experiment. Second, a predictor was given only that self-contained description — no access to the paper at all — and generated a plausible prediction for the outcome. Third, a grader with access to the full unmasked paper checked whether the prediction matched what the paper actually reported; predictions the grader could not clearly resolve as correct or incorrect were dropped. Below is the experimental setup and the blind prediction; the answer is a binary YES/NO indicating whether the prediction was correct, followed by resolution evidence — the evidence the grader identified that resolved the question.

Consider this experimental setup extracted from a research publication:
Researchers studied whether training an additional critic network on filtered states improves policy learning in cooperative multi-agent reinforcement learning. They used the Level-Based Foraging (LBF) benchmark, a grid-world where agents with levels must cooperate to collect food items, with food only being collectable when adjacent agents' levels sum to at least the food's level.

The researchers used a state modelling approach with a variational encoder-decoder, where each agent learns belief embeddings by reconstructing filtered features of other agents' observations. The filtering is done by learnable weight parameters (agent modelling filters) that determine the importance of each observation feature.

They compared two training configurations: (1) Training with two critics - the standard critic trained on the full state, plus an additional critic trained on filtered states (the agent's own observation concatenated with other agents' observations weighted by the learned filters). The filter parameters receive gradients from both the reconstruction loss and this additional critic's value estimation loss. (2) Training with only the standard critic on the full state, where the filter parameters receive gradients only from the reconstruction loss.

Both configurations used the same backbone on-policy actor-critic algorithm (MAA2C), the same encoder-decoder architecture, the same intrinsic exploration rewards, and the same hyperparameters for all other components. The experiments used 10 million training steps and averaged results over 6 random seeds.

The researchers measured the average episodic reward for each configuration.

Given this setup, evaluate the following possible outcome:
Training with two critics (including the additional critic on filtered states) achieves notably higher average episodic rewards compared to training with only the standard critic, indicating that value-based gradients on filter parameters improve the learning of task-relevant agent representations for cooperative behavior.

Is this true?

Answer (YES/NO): YES